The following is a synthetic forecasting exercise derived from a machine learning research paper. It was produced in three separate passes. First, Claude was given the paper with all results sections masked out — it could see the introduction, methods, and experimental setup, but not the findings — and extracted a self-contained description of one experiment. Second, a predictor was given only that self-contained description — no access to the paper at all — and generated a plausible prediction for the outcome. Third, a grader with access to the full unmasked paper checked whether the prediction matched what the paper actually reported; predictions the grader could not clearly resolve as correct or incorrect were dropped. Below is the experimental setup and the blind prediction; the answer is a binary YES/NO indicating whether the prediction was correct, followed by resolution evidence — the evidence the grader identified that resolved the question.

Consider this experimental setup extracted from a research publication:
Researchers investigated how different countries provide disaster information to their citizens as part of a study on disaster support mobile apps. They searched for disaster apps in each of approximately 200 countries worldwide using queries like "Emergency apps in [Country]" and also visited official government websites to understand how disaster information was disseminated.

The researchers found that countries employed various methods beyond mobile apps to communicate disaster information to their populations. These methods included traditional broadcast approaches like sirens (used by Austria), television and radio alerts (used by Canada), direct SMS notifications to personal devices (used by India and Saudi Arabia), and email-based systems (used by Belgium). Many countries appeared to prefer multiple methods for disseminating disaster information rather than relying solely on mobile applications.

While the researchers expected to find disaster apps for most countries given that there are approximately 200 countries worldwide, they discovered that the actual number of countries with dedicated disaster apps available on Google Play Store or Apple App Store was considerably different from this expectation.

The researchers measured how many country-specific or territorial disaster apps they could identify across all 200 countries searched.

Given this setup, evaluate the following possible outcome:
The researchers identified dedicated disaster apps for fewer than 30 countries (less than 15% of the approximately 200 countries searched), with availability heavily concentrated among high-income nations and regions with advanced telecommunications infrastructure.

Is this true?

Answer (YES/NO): YES